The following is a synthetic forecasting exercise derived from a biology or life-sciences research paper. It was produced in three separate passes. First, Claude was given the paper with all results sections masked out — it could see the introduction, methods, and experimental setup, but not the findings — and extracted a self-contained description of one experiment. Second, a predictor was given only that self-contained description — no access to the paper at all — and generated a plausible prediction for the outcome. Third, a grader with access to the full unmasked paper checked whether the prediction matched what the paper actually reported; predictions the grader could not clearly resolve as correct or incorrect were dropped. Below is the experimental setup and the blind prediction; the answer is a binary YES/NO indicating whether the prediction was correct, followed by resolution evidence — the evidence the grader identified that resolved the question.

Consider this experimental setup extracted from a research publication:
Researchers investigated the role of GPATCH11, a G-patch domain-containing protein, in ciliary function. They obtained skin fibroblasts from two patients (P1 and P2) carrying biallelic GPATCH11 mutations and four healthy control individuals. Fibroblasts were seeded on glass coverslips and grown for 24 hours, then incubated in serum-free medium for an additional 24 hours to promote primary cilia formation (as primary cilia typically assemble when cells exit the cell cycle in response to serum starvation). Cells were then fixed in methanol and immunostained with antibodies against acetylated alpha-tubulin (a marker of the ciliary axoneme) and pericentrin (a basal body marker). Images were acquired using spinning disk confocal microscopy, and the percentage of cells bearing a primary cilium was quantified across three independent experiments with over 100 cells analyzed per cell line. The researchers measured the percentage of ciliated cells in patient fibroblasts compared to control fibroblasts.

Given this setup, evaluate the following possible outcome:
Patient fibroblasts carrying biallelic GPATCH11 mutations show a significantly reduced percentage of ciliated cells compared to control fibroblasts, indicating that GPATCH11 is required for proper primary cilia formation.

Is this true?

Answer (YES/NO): NO